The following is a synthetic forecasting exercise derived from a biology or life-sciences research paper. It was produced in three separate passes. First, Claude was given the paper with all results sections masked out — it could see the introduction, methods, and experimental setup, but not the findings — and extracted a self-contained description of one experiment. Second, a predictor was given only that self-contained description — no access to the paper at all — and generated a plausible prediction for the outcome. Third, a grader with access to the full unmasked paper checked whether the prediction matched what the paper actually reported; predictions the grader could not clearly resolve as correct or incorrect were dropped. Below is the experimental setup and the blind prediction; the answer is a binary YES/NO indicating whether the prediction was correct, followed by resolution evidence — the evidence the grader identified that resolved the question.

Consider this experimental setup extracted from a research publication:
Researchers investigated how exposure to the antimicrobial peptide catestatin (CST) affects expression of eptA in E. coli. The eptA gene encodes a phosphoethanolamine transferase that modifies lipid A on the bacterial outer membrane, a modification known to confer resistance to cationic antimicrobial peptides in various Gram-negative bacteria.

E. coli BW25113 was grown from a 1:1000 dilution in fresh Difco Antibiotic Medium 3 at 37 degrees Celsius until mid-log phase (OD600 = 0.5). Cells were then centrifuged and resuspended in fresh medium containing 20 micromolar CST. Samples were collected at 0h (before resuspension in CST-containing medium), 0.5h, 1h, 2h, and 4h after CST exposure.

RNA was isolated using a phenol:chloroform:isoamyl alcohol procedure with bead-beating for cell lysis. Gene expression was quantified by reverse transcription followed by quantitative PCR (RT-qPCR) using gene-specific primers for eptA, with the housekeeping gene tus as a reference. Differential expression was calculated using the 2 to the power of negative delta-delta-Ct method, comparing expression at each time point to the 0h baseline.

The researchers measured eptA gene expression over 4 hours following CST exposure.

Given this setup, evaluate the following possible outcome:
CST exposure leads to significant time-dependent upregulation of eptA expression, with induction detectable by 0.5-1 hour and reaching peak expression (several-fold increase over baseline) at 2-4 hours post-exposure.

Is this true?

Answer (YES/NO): NO